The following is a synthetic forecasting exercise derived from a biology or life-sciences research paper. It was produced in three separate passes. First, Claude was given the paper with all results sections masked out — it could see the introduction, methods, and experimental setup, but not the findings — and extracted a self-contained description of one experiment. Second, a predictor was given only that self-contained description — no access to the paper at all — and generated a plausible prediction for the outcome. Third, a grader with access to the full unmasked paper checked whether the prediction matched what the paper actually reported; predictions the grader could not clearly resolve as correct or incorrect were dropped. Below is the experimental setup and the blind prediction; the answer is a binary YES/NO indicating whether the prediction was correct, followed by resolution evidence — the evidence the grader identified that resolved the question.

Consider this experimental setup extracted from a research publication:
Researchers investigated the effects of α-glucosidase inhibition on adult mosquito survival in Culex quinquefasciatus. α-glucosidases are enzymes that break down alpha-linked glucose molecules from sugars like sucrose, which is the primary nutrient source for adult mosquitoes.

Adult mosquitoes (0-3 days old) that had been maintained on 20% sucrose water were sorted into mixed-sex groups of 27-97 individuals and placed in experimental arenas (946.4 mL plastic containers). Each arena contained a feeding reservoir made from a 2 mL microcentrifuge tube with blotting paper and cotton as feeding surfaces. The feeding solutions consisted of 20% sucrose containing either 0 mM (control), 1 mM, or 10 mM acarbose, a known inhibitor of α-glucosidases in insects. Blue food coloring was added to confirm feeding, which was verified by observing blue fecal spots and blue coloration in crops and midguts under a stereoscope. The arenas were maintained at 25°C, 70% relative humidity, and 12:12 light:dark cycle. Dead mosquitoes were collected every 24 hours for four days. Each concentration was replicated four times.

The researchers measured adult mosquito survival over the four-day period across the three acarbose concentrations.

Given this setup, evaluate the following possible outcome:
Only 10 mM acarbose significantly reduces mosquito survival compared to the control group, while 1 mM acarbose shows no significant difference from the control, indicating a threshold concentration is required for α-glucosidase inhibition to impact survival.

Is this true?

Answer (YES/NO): YES